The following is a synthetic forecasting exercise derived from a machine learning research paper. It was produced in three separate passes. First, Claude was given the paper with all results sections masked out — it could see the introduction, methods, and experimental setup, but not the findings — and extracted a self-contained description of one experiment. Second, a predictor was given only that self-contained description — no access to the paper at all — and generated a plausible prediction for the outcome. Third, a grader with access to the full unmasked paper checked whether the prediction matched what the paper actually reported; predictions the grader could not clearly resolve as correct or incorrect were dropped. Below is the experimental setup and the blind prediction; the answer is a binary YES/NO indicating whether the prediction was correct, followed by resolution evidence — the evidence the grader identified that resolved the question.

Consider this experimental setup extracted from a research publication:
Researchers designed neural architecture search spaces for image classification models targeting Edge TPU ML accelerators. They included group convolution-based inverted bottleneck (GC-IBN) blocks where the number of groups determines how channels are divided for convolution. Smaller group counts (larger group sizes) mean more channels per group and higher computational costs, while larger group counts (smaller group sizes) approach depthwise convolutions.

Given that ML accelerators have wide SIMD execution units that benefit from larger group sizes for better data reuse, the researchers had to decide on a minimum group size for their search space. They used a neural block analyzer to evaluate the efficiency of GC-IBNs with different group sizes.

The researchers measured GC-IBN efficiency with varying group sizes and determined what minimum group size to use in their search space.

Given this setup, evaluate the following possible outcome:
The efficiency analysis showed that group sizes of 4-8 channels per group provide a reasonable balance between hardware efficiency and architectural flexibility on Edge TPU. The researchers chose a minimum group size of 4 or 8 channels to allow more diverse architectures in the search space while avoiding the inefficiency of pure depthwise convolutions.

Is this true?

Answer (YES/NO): NO